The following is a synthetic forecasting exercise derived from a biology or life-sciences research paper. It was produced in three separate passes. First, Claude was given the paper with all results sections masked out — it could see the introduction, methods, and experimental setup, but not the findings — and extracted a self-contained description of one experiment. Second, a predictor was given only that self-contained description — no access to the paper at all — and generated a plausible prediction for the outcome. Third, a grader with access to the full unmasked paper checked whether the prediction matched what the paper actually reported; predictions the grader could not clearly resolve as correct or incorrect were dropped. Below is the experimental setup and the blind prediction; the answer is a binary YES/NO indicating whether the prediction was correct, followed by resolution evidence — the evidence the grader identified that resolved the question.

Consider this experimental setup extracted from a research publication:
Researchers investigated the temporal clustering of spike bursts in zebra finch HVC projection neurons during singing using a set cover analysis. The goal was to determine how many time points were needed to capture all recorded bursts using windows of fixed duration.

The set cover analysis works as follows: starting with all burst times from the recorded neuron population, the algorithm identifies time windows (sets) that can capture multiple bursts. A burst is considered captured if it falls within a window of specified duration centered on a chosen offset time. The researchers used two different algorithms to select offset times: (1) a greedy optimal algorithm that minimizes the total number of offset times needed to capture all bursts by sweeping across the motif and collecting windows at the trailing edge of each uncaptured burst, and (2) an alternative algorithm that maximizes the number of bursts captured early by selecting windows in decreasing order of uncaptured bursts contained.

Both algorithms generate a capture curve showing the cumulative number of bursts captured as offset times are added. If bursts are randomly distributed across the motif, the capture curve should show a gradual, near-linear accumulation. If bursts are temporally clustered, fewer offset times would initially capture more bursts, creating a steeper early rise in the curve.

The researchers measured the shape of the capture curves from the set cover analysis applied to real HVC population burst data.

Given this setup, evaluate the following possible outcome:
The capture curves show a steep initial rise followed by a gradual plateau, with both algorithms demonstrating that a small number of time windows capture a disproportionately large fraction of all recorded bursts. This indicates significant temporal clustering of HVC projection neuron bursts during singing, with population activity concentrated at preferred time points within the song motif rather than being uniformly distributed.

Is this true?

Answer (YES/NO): YES